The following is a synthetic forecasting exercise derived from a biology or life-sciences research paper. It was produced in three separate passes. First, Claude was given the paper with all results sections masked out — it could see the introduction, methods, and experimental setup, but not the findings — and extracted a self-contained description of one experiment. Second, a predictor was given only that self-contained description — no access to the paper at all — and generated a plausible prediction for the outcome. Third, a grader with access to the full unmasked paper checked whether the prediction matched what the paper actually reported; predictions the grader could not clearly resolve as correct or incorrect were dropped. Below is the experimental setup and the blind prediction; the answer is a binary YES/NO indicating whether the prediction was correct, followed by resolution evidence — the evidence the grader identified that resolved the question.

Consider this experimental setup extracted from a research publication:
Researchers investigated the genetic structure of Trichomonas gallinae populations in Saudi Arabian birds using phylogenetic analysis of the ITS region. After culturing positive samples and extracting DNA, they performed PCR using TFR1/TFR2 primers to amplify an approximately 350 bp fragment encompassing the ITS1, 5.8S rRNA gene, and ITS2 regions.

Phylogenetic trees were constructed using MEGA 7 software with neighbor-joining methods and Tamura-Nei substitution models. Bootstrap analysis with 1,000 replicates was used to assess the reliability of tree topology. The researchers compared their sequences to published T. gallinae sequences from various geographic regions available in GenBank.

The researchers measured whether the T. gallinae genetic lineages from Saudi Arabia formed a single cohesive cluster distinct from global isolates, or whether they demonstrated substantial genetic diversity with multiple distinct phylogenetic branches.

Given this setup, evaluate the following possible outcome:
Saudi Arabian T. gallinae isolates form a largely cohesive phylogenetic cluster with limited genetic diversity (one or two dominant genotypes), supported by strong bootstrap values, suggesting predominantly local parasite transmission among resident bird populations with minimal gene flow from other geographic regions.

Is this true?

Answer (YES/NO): NO